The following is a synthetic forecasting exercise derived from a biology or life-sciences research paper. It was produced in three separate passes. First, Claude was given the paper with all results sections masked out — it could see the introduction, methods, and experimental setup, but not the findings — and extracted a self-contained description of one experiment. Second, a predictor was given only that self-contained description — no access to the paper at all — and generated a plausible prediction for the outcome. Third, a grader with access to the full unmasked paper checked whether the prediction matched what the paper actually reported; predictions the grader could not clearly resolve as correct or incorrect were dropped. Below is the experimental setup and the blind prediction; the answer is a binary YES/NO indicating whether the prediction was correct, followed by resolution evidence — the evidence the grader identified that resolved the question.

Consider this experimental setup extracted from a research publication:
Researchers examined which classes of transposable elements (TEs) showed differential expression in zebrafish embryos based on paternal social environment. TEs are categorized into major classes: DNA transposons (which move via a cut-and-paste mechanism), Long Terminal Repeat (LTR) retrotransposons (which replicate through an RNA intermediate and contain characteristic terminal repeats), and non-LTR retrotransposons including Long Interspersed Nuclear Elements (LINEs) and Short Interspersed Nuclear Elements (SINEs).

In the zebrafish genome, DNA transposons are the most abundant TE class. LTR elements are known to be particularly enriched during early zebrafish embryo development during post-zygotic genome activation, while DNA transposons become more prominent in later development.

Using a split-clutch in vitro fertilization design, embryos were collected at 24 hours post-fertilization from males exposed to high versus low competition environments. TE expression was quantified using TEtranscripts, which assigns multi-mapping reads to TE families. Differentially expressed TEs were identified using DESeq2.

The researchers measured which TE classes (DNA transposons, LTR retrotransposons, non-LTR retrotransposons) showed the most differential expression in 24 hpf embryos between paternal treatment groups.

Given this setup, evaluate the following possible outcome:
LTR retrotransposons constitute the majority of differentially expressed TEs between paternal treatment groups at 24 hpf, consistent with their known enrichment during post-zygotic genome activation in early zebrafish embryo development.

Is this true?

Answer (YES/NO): NO